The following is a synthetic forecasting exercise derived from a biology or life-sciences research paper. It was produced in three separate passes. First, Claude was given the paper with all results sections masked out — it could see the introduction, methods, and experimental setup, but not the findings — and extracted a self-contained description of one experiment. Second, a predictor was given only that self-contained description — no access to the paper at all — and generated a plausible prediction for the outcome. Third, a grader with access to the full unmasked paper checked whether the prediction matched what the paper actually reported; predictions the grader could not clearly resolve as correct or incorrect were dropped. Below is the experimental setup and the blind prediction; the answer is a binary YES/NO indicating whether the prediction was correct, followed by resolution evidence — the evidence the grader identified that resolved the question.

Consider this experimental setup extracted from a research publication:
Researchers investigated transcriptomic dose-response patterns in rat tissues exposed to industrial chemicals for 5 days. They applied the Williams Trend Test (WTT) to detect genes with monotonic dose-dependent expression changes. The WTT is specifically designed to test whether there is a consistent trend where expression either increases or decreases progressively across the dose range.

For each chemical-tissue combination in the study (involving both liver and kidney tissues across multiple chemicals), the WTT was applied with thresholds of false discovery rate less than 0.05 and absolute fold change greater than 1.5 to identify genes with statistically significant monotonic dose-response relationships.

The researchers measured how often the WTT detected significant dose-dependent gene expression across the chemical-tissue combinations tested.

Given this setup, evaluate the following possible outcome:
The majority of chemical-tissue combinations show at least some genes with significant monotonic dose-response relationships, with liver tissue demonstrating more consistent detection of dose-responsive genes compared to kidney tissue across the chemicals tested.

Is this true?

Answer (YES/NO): NO